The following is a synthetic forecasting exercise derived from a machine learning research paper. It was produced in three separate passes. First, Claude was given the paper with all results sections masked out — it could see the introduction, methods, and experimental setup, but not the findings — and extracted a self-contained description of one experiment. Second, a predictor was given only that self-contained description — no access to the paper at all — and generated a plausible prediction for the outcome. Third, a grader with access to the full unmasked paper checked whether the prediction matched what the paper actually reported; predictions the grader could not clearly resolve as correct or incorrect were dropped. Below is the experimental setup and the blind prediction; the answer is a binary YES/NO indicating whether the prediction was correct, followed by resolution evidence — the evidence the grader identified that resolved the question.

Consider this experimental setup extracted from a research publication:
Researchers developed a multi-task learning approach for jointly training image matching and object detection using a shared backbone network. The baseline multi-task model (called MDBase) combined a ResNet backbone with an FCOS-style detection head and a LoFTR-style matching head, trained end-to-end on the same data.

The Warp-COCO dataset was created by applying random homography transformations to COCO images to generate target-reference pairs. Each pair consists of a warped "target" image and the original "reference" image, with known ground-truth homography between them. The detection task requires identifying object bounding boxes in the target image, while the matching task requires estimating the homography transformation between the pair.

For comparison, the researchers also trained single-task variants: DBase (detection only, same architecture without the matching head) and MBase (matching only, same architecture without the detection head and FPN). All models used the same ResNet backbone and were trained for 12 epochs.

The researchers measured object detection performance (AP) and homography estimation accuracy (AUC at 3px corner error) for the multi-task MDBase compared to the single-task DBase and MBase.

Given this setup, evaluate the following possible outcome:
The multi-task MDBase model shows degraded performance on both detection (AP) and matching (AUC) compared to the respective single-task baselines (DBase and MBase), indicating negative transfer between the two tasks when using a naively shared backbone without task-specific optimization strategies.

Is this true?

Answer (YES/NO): NO